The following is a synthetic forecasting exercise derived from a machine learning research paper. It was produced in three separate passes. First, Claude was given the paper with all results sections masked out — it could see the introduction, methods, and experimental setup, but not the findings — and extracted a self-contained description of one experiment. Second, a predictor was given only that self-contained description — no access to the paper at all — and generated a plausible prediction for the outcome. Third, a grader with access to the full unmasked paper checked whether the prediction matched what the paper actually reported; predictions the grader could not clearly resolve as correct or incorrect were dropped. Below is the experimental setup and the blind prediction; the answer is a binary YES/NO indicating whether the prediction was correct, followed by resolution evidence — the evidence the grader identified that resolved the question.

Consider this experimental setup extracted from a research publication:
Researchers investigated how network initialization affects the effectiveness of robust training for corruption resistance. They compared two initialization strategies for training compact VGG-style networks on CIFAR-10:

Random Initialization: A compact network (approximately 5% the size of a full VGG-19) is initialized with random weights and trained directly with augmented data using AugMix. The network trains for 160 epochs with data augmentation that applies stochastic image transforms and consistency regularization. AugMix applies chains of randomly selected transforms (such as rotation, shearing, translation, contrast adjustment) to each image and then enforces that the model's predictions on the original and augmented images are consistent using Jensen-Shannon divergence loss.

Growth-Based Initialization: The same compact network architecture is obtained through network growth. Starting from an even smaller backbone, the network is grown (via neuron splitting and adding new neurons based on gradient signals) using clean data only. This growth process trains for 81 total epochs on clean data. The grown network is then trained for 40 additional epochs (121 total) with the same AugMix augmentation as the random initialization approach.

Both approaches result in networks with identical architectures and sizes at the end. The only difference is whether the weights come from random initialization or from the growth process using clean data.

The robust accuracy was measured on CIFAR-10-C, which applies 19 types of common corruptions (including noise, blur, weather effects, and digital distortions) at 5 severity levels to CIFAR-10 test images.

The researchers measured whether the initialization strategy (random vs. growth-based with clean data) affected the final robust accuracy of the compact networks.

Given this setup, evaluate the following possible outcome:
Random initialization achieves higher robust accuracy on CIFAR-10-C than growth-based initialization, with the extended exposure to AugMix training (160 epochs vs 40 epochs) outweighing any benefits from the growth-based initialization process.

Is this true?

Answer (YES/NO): YES